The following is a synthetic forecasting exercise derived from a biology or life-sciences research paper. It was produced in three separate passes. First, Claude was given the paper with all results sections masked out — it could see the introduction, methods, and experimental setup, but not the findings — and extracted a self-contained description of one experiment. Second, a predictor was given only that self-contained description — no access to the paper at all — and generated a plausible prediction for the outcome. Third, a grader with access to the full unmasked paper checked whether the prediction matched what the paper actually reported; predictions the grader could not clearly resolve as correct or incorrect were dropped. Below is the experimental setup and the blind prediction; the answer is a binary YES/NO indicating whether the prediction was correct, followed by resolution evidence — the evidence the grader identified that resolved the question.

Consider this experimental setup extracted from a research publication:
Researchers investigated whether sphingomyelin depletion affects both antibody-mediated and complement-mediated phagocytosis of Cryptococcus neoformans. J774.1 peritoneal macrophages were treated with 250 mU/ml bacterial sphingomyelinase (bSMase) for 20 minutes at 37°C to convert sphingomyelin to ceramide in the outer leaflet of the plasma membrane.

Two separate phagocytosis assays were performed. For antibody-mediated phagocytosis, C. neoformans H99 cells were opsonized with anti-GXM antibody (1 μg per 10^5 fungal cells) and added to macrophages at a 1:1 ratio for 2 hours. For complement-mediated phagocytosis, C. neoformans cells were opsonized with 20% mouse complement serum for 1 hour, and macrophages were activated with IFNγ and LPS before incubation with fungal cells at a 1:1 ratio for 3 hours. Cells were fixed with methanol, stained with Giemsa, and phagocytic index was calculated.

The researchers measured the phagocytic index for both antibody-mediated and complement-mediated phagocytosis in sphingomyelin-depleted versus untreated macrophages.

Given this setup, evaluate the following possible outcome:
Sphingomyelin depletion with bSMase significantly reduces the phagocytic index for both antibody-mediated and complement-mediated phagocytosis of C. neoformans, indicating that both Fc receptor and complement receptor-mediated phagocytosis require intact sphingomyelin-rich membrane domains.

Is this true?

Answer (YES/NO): NO